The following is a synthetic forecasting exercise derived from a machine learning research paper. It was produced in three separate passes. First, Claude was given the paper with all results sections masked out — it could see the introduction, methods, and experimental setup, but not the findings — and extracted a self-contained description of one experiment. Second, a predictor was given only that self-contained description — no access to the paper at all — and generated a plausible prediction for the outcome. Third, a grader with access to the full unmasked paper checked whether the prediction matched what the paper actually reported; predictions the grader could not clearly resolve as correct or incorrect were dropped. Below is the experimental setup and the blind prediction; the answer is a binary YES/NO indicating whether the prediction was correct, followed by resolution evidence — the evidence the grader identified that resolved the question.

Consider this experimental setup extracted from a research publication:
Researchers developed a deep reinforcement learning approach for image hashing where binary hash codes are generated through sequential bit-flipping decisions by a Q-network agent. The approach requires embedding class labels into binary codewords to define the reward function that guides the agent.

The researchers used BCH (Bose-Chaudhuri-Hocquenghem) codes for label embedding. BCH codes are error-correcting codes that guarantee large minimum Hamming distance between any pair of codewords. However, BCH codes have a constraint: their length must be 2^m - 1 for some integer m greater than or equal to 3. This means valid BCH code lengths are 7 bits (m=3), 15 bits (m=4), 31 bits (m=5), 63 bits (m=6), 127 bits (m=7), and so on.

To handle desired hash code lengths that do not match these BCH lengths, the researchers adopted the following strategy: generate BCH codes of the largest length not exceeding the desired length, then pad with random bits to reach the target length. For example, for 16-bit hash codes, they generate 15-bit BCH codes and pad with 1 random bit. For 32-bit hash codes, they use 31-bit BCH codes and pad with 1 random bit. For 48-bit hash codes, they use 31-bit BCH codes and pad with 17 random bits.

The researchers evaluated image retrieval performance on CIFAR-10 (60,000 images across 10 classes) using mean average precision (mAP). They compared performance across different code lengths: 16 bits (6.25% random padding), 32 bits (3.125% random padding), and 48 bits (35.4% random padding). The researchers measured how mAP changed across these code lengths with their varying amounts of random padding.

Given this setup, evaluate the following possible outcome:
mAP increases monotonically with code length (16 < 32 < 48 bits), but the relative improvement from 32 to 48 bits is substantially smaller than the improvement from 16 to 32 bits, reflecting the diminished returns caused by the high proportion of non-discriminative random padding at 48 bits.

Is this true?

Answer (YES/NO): NO